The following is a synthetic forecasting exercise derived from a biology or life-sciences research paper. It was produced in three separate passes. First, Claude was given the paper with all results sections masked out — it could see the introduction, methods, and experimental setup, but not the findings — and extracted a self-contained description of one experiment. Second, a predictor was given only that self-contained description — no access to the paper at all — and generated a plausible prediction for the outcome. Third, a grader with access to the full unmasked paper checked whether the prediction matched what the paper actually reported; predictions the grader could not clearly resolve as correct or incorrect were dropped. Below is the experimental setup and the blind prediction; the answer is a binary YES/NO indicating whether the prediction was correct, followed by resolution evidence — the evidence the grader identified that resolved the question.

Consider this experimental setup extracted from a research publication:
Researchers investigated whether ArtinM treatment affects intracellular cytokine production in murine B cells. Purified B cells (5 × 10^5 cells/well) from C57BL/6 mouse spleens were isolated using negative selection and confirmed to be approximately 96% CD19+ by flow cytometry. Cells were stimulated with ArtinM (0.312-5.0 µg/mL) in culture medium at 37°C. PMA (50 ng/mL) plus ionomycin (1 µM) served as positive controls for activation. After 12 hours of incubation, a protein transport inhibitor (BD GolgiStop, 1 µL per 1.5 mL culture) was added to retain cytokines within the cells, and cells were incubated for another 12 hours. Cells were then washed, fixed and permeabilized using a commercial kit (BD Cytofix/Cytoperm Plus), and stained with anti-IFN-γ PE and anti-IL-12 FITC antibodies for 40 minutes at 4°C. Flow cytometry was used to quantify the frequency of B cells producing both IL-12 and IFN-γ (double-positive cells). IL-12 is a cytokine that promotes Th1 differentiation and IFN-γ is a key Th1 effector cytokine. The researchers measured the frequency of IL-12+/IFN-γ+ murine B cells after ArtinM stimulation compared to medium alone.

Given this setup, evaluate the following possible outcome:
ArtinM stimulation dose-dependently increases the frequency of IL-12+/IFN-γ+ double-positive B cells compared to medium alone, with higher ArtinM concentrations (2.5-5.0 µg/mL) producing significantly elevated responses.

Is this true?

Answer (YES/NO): NO